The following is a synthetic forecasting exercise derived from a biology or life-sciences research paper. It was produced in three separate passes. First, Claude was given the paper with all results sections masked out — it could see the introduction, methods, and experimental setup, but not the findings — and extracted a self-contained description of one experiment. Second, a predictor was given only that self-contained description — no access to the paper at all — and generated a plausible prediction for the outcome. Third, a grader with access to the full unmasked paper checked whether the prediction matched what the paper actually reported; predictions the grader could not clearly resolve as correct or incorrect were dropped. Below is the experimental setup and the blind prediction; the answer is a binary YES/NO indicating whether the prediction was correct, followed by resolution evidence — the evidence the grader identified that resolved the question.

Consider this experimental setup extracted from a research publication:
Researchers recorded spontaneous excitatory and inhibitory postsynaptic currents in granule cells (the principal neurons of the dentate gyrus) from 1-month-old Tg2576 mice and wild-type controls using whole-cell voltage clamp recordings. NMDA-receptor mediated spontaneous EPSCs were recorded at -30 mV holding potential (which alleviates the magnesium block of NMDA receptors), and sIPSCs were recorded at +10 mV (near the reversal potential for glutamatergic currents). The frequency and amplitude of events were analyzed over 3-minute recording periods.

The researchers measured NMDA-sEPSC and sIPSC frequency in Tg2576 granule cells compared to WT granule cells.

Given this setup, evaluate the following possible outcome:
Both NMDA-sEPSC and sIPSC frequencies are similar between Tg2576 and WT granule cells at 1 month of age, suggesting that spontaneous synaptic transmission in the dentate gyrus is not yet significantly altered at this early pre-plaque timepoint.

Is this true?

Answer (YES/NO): NO